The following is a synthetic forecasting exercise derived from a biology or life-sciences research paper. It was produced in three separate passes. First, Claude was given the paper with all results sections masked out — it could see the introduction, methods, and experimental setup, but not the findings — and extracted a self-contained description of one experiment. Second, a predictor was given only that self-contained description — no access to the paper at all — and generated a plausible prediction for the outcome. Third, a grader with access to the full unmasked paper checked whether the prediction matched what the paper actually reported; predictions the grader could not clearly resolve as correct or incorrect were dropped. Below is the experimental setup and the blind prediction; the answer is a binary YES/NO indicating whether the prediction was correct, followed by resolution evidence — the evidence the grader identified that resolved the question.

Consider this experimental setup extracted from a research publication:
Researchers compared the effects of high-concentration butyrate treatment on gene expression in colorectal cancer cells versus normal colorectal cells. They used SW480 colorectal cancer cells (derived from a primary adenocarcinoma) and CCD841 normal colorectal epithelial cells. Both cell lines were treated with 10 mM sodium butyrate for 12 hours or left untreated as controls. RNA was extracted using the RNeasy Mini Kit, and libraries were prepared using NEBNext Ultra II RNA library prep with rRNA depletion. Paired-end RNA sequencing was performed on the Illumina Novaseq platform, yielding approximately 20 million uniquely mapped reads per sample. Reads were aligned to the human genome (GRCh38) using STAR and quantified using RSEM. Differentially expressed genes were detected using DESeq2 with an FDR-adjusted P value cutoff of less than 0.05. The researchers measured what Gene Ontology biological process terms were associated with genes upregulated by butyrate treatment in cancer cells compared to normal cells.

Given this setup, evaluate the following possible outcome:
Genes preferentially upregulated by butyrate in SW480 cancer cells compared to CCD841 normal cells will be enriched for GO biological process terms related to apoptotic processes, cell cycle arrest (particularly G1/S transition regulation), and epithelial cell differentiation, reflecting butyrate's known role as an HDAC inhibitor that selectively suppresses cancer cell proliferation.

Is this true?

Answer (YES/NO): NO